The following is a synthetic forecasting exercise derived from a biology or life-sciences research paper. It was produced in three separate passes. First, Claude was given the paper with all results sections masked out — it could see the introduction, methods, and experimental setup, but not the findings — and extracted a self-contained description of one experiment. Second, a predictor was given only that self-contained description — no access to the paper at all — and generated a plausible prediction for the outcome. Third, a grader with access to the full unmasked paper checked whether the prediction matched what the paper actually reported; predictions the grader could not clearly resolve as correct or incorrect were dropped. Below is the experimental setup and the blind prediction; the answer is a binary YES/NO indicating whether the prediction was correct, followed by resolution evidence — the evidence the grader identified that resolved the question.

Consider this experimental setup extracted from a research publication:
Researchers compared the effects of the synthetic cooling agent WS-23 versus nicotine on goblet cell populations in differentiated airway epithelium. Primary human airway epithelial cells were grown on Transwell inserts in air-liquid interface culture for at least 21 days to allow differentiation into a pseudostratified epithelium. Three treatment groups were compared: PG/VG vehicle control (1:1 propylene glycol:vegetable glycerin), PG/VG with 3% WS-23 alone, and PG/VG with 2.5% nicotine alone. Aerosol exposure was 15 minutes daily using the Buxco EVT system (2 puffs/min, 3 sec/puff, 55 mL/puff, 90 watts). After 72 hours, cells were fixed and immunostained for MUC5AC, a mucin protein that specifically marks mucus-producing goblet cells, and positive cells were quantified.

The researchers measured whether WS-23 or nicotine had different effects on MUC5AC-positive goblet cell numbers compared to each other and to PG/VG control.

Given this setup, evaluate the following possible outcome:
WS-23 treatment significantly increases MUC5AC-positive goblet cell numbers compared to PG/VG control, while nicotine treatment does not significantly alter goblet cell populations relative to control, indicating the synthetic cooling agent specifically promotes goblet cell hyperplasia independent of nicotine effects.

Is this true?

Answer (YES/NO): NO